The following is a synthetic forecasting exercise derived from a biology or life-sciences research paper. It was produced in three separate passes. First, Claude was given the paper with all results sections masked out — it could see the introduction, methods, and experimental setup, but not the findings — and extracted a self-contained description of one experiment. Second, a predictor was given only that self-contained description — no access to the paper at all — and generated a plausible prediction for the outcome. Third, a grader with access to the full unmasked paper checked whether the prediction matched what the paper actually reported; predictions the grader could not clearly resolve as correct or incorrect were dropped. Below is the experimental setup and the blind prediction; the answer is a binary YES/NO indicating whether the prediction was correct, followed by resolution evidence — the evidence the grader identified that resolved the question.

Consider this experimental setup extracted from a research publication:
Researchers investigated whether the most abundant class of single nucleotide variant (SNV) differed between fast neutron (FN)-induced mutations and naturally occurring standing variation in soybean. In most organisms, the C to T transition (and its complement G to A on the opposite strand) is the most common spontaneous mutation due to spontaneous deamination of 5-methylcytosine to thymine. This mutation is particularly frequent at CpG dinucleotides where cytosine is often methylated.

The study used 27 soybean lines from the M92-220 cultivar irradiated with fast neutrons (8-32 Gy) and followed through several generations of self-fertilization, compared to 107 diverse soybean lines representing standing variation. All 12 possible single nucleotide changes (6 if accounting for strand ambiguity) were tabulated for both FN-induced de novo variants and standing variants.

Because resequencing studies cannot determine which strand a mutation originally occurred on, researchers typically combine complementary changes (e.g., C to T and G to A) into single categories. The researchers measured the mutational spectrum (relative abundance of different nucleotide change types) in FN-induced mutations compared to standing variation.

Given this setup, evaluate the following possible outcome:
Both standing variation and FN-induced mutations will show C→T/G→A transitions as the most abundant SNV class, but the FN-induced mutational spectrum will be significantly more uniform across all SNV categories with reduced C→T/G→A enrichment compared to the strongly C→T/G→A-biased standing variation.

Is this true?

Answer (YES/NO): NO